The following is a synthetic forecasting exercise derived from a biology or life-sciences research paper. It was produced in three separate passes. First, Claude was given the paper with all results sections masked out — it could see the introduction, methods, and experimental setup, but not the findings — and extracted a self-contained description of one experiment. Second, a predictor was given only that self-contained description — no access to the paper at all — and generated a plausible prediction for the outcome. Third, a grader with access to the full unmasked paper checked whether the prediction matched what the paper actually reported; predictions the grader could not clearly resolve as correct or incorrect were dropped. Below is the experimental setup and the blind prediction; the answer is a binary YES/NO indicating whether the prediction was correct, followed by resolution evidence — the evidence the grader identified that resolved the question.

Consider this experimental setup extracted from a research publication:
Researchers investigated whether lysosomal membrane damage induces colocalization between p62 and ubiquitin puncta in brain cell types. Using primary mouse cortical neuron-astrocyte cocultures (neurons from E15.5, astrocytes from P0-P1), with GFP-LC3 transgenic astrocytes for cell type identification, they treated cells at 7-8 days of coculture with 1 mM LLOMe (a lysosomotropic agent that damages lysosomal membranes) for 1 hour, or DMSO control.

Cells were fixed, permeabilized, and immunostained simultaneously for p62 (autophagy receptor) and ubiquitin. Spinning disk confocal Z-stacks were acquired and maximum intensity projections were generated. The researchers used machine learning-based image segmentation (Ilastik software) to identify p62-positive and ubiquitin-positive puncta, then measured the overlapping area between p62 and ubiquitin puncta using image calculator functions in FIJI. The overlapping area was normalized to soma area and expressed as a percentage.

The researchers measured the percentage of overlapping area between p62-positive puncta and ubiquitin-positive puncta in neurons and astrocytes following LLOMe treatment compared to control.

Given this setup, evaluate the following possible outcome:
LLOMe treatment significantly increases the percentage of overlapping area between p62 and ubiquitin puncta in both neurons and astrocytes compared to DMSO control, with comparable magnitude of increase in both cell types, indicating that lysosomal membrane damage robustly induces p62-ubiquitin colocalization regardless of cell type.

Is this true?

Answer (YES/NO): YES